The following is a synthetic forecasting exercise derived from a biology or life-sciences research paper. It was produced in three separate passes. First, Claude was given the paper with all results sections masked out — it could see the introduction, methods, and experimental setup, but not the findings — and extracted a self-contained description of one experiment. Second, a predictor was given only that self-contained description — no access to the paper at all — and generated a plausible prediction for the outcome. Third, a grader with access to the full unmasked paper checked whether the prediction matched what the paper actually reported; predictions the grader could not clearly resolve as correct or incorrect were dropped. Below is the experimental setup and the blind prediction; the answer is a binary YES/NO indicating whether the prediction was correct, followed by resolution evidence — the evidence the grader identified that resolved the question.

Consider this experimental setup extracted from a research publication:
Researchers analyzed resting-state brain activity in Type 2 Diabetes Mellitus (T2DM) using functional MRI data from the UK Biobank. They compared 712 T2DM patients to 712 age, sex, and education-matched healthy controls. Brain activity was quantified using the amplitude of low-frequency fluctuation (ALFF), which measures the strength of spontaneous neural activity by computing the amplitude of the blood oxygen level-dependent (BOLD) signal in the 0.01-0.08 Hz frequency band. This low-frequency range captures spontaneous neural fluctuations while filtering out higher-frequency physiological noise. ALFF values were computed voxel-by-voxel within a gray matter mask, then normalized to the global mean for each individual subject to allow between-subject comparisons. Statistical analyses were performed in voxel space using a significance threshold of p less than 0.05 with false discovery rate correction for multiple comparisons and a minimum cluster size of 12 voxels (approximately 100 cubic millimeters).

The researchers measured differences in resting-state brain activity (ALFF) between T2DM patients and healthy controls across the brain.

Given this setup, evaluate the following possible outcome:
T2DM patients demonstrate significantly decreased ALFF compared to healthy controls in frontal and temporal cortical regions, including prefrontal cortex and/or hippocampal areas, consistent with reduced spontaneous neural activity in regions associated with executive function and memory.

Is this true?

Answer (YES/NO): NO